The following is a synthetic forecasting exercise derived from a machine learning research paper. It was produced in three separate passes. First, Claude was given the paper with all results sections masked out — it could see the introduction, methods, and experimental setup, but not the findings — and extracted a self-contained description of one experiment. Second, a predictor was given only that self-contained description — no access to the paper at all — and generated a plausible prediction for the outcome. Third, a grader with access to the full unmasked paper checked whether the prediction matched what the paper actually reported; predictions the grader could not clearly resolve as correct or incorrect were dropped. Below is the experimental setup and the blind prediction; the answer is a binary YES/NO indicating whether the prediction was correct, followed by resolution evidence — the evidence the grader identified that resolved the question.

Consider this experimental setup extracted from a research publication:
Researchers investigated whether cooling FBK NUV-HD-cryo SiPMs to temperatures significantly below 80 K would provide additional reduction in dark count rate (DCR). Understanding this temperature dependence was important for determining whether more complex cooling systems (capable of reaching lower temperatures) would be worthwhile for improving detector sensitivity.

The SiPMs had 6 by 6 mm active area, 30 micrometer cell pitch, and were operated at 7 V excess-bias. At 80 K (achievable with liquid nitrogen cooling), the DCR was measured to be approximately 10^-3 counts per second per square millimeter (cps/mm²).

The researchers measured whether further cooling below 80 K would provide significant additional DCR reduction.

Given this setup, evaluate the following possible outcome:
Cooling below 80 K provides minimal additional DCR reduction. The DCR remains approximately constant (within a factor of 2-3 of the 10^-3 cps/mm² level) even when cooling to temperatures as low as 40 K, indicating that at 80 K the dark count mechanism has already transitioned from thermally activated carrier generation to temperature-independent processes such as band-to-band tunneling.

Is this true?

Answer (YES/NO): YES